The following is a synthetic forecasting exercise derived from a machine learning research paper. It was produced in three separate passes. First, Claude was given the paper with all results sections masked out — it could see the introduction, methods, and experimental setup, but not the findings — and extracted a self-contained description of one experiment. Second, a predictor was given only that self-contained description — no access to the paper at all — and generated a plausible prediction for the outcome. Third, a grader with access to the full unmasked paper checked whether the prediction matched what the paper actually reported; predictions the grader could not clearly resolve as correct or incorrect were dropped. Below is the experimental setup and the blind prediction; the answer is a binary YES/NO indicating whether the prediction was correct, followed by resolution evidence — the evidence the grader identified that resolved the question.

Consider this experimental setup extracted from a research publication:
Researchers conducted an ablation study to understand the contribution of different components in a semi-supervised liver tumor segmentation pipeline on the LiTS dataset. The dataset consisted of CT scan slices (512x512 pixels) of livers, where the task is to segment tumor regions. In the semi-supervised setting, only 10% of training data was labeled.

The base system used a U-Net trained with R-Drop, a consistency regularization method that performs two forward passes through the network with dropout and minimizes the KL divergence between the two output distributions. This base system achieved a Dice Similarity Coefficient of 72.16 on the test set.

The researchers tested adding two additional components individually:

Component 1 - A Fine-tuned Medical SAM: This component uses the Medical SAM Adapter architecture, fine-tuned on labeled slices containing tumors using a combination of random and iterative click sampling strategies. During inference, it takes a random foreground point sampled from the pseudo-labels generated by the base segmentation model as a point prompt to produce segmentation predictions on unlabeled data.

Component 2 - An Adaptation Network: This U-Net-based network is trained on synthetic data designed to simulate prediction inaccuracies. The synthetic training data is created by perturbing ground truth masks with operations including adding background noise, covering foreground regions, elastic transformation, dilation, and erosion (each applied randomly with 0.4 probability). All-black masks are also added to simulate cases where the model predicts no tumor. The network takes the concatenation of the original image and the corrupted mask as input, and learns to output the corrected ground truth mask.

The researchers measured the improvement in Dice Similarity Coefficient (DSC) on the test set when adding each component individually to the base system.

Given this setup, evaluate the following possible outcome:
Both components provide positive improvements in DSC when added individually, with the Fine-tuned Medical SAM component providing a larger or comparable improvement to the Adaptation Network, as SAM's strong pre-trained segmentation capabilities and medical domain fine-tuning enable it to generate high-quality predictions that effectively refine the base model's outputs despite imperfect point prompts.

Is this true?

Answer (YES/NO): NO